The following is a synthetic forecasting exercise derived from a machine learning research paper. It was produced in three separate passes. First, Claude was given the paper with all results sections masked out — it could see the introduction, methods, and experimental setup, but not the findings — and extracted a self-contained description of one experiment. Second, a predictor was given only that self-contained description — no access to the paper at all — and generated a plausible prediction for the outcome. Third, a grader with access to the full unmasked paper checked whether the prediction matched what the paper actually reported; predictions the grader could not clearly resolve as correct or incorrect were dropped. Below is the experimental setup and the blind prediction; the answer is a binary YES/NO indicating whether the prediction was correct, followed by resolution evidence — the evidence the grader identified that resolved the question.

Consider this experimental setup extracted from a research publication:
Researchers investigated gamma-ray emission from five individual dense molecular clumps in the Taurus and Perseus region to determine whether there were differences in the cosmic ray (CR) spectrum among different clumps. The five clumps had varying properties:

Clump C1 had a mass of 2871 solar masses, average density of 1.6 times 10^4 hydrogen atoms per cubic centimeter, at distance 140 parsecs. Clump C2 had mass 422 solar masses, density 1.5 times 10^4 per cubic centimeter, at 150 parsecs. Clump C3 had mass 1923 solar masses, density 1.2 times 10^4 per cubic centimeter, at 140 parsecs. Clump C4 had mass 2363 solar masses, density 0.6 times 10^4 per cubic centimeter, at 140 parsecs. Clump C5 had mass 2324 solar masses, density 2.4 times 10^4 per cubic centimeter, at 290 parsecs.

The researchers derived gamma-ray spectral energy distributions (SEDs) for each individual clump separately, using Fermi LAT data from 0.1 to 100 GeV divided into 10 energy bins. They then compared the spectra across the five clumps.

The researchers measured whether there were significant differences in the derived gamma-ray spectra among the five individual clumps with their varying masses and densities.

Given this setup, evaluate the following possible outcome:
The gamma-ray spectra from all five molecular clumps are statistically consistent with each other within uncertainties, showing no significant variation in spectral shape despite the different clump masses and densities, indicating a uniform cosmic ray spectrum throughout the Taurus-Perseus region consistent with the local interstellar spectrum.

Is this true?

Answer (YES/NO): NO